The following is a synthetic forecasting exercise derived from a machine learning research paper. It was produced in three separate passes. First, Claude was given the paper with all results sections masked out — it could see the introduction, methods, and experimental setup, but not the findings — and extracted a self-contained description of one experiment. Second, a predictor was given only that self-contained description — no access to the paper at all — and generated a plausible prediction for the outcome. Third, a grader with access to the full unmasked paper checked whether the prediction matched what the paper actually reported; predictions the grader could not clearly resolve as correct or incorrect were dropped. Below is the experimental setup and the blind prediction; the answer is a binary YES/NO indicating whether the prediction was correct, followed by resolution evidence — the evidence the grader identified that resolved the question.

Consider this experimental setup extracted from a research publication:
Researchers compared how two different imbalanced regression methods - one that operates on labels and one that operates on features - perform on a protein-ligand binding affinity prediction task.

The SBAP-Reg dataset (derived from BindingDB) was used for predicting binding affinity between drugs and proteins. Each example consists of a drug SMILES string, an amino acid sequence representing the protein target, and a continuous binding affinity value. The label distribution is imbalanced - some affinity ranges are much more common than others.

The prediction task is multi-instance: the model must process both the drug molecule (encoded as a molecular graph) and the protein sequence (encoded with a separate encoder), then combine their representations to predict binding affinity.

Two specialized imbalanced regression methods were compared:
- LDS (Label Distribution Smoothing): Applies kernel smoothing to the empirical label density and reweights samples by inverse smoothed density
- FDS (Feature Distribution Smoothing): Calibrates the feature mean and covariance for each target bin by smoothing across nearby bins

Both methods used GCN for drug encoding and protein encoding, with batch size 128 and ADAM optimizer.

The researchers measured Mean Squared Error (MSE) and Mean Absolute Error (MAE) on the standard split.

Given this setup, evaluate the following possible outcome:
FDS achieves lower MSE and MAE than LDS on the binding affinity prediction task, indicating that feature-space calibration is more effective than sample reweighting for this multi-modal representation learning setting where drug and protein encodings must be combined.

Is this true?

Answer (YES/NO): YES